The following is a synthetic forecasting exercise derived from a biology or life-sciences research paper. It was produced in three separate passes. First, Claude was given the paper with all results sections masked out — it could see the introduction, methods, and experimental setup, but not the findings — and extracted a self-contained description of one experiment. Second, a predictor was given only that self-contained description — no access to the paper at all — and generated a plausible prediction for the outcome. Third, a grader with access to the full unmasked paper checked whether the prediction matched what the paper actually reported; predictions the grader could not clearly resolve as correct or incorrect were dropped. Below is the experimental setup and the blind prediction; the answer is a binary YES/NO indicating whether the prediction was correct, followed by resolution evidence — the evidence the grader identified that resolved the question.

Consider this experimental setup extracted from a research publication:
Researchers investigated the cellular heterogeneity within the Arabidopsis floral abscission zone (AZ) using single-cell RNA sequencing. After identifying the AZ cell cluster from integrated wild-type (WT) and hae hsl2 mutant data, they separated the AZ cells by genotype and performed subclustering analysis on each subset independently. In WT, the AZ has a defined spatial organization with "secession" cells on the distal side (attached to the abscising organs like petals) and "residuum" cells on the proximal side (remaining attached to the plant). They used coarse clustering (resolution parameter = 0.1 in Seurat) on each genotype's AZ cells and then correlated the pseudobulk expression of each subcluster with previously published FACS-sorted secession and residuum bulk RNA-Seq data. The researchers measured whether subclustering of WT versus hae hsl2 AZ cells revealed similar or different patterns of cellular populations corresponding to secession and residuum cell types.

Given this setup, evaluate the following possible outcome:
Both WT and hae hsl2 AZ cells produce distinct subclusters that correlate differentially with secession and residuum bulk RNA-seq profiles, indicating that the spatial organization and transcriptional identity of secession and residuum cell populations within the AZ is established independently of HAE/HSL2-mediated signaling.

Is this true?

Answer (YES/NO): NO